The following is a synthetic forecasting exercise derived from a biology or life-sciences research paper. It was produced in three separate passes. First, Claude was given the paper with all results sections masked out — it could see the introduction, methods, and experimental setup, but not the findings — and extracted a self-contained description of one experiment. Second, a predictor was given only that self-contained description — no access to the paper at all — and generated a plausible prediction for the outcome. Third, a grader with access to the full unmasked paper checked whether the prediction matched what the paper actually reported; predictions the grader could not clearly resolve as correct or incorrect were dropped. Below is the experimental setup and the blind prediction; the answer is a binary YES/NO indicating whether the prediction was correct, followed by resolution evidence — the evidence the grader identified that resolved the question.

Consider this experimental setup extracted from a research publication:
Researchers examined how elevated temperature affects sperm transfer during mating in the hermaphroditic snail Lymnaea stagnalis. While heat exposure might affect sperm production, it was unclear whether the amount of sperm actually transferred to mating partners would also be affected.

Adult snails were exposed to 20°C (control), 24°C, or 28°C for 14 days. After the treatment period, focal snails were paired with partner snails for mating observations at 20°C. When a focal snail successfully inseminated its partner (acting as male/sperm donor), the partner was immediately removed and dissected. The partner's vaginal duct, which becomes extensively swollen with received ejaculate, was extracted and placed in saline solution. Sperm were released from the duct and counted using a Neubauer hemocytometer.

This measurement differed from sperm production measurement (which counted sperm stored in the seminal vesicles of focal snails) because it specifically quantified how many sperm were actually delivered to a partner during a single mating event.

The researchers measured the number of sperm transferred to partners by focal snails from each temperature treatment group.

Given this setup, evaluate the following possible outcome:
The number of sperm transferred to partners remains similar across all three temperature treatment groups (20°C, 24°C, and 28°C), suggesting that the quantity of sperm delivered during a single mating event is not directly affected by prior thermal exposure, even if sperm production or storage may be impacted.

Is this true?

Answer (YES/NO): NO